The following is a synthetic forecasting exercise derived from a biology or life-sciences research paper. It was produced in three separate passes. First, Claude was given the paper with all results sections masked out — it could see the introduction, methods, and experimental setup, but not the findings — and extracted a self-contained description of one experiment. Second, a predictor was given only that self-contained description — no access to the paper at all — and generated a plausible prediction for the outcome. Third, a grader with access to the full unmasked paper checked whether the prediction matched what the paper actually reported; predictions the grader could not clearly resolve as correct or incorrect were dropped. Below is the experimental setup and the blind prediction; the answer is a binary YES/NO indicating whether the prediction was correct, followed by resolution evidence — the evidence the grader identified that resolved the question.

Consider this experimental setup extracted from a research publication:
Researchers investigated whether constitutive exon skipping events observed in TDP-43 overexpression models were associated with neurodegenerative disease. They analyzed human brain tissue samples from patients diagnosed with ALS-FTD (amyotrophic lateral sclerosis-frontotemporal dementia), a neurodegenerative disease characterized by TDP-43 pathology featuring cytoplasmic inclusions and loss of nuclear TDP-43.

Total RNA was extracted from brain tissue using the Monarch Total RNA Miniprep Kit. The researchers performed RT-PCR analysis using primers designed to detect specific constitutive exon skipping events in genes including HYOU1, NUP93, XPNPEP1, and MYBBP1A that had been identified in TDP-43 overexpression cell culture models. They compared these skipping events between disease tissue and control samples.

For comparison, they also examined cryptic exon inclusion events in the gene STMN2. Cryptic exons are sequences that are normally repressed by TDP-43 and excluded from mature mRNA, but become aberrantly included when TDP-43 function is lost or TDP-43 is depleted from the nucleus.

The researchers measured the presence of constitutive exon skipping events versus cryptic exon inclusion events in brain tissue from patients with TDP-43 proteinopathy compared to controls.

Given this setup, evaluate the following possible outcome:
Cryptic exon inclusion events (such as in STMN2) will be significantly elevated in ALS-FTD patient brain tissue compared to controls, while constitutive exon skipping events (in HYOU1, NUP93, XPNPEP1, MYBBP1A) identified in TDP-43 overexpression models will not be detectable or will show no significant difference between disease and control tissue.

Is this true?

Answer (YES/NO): YES